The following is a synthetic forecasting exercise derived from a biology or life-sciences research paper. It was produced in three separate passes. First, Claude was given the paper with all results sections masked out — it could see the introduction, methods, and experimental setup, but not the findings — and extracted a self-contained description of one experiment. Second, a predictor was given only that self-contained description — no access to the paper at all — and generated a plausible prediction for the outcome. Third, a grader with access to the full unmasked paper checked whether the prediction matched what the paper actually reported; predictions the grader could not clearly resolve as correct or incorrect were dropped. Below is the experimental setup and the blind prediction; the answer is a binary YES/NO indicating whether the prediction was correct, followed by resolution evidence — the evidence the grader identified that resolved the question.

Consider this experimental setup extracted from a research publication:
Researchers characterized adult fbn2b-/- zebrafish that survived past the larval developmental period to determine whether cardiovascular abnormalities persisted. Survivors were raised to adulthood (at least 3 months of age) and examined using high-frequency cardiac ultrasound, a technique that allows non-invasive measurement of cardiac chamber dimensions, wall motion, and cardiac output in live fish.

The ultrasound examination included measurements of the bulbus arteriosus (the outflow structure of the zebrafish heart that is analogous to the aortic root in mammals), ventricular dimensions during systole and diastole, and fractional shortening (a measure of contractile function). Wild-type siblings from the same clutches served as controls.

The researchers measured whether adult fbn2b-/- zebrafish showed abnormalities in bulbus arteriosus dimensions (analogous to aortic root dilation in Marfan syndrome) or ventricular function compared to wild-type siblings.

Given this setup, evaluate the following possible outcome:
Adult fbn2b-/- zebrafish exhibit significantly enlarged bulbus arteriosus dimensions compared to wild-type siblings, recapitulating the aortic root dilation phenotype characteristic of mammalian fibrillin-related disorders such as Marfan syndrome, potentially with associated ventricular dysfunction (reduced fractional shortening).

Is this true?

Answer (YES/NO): NO